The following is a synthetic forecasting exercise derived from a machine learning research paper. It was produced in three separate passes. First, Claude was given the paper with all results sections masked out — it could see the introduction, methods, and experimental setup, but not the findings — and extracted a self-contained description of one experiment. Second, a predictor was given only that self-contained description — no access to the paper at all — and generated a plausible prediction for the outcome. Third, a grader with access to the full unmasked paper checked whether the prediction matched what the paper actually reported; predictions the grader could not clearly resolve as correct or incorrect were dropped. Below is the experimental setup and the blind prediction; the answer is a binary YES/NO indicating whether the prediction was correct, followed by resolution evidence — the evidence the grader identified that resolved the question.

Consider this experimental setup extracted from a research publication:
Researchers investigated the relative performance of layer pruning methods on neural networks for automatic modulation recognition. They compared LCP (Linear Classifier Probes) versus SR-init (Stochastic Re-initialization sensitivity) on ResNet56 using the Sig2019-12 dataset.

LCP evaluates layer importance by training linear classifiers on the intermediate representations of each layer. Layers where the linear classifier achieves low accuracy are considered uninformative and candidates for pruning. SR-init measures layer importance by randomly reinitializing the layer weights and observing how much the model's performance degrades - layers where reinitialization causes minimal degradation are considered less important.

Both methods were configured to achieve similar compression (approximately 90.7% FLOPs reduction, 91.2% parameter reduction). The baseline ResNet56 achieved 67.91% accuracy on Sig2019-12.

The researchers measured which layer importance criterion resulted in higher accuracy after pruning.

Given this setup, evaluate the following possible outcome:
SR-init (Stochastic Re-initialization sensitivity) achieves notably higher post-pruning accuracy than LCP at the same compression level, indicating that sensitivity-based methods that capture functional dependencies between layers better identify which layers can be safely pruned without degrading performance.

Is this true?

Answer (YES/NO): NO